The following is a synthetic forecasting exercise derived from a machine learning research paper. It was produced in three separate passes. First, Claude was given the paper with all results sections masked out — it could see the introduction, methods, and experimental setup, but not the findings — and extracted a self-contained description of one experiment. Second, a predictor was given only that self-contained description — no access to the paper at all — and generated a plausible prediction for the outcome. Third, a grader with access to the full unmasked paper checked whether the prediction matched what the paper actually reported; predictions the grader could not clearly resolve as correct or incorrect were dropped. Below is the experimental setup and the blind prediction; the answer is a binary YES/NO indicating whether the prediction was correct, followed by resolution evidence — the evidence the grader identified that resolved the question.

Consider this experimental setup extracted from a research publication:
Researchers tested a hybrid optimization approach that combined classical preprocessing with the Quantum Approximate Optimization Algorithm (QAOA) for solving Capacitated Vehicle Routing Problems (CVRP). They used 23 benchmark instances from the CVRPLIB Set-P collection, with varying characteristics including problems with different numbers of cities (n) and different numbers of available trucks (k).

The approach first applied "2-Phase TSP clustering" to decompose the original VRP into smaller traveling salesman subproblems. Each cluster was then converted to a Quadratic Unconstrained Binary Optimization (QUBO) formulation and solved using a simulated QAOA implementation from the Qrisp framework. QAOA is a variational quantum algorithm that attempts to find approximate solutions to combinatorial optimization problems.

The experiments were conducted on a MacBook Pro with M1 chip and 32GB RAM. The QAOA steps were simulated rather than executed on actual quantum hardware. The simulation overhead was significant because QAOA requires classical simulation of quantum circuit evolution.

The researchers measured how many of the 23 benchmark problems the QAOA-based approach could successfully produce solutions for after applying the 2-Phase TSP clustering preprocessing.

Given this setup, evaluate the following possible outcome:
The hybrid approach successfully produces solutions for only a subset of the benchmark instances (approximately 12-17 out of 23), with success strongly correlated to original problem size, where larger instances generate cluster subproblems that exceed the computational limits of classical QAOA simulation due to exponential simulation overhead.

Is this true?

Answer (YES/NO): NO